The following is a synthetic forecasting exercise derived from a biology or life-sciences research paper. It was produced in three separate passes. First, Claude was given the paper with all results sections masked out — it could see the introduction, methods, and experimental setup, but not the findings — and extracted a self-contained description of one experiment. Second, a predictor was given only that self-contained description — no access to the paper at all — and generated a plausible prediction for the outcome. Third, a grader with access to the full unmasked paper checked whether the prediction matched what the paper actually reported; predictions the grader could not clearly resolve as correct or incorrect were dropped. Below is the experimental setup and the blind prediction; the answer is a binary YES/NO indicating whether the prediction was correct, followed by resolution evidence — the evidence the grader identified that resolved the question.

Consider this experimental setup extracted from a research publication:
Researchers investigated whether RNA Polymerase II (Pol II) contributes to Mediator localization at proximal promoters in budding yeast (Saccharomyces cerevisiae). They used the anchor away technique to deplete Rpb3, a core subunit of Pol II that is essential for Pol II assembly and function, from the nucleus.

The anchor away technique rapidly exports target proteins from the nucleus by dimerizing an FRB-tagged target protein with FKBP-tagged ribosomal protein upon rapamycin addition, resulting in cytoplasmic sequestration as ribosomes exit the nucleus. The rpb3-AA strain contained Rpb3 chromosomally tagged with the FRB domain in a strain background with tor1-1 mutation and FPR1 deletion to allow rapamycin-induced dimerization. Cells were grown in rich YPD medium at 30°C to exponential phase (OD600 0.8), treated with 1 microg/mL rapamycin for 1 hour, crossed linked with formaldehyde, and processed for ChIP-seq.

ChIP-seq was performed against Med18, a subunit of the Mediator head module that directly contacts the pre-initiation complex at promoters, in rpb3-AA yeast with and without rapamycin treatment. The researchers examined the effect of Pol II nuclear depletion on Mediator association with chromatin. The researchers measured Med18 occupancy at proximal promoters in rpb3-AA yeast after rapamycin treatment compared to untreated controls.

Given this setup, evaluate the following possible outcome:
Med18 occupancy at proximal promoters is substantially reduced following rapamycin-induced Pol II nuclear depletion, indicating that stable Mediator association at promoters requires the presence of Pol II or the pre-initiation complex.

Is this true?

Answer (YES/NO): NO